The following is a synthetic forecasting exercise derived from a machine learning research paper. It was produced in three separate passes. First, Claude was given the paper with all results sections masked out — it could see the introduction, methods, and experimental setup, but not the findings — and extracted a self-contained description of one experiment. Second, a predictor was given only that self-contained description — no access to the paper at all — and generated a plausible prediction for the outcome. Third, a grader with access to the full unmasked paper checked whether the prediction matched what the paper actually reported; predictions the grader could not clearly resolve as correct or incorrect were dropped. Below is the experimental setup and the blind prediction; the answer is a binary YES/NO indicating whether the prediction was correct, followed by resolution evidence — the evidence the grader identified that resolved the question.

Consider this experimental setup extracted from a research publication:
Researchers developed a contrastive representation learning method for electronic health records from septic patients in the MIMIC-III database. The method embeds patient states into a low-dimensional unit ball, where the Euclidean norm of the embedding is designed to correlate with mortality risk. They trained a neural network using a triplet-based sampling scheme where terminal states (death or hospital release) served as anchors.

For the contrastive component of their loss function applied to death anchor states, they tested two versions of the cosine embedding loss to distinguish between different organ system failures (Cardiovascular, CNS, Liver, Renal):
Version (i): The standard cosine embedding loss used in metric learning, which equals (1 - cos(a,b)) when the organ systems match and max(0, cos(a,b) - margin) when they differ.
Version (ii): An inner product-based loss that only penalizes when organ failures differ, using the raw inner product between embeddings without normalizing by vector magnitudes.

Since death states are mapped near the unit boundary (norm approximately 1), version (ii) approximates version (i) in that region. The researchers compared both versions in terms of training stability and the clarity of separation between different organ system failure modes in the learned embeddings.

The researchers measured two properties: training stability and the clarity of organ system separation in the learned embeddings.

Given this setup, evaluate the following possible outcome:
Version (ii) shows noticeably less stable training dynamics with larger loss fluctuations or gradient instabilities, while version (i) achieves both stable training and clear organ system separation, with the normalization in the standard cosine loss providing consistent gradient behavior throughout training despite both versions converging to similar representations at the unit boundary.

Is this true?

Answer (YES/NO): NO